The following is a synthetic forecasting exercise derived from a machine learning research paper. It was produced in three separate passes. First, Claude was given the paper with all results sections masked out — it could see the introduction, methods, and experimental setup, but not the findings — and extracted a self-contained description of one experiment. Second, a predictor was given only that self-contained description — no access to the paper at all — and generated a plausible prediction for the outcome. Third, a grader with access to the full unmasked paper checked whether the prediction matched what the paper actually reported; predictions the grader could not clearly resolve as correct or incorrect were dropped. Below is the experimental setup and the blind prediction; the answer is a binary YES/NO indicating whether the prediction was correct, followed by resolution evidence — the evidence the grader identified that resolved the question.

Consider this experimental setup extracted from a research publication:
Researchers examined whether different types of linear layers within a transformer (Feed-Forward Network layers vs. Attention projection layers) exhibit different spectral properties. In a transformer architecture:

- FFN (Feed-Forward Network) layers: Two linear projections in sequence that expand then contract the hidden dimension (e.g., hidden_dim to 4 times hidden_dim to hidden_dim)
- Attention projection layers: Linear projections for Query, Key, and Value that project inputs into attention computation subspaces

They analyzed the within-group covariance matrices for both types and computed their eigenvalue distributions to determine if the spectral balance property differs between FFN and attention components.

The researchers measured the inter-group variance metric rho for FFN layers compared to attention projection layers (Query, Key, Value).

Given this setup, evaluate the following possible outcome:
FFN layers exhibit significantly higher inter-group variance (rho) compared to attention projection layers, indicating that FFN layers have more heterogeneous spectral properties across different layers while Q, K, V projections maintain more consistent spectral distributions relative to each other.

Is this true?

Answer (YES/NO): NO